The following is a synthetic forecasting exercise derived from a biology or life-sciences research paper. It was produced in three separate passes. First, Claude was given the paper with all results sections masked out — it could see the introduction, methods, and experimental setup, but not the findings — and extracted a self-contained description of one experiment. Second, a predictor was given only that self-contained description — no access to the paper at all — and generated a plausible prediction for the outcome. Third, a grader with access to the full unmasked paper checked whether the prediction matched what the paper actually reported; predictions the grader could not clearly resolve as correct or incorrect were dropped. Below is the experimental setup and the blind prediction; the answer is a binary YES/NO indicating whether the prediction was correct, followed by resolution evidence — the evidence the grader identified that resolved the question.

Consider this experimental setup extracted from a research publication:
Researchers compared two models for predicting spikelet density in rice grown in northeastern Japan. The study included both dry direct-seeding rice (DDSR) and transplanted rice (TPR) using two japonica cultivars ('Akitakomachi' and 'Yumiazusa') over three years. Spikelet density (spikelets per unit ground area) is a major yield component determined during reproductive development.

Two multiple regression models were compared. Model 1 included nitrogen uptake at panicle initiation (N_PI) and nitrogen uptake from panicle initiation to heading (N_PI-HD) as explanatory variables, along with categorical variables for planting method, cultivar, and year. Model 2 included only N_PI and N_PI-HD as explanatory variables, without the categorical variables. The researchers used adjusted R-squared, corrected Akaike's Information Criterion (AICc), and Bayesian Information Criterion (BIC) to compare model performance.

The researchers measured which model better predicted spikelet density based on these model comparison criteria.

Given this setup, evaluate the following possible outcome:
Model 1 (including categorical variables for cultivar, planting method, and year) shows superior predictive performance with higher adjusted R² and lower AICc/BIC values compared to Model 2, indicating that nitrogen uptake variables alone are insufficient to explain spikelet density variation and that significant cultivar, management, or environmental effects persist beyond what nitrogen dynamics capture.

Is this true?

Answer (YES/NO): NO